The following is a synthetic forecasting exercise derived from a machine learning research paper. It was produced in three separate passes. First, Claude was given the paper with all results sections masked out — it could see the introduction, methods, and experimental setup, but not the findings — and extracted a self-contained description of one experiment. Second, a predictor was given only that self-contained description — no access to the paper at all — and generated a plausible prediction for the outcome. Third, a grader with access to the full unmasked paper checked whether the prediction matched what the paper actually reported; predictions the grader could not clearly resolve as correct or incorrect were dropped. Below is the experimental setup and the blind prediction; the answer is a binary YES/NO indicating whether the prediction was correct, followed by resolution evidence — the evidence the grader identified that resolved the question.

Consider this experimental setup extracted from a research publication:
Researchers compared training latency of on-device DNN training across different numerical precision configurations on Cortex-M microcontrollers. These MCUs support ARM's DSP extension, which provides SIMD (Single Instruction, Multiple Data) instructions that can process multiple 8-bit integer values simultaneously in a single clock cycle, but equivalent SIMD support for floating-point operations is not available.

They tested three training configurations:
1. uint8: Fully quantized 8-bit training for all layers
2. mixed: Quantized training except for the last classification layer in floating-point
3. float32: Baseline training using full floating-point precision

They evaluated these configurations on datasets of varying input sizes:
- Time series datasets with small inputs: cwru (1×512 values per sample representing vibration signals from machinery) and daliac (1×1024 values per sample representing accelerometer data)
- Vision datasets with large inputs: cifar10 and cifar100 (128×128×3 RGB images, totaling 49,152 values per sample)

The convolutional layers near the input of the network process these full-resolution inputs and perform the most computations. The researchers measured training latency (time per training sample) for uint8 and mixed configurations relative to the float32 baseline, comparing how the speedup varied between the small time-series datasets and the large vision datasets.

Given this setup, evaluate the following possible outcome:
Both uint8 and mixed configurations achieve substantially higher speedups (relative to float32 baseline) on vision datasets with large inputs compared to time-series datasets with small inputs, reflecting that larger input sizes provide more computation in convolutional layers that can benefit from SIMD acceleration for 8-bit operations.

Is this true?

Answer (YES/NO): YES